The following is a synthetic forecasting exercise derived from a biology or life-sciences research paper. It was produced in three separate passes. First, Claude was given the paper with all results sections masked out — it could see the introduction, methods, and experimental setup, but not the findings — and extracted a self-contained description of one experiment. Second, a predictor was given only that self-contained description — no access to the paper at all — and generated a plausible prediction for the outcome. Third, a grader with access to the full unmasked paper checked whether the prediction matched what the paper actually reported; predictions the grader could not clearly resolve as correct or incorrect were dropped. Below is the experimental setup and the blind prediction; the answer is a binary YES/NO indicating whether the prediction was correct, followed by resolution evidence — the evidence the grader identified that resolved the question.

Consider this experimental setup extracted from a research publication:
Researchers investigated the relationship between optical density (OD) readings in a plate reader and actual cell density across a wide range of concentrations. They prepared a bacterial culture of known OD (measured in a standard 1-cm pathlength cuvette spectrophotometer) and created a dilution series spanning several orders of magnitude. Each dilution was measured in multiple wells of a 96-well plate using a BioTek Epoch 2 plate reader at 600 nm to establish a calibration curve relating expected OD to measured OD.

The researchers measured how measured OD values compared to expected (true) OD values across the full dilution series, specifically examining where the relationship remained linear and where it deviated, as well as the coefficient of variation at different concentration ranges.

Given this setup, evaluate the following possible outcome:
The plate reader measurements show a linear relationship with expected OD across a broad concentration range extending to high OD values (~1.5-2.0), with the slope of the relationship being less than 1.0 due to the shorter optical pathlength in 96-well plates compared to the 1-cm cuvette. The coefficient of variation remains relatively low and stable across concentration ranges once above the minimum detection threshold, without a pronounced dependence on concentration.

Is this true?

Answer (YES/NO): NO